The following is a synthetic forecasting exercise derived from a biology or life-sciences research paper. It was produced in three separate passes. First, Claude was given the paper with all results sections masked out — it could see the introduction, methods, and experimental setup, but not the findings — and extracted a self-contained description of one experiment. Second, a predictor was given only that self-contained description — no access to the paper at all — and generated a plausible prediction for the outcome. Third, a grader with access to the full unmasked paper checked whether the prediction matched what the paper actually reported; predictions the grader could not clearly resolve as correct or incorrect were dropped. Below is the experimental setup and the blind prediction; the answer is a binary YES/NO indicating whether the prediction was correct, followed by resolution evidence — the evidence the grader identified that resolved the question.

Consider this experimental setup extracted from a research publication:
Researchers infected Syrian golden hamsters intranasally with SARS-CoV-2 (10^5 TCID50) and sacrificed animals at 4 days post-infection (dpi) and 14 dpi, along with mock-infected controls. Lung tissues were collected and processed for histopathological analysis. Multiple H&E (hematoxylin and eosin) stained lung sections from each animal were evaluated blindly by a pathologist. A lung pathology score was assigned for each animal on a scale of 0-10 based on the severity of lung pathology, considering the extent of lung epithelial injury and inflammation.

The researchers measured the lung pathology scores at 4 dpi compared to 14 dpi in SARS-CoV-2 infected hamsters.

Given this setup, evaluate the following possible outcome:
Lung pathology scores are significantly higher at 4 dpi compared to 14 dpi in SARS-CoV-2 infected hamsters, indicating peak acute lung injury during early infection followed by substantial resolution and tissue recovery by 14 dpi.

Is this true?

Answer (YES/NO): YES